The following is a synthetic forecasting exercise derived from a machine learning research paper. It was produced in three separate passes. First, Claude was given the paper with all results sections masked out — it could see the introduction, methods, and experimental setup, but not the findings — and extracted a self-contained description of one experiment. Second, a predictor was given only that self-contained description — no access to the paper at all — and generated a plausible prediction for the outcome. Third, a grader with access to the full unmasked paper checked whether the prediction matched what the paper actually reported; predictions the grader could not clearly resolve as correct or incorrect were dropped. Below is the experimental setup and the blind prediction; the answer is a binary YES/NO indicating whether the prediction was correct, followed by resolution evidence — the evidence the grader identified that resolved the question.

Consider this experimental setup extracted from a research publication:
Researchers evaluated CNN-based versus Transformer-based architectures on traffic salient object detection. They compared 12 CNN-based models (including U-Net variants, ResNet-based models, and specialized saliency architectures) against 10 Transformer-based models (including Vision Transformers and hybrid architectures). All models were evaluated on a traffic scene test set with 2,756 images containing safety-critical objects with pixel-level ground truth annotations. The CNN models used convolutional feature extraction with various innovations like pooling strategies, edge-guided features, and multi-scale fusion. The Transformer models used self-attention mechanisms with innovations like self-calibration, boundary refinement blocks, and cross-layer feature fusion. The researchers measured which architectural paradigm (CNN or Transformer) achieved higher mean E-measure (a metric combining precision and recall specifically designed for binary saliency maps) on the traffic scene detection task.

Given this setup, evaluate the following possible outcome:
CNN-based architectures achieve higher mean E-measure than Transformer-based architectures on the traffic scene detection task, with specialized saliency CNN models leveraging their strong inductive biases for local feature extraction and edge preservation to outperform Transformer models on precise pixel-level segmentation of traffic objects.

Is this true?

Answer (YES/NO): NO